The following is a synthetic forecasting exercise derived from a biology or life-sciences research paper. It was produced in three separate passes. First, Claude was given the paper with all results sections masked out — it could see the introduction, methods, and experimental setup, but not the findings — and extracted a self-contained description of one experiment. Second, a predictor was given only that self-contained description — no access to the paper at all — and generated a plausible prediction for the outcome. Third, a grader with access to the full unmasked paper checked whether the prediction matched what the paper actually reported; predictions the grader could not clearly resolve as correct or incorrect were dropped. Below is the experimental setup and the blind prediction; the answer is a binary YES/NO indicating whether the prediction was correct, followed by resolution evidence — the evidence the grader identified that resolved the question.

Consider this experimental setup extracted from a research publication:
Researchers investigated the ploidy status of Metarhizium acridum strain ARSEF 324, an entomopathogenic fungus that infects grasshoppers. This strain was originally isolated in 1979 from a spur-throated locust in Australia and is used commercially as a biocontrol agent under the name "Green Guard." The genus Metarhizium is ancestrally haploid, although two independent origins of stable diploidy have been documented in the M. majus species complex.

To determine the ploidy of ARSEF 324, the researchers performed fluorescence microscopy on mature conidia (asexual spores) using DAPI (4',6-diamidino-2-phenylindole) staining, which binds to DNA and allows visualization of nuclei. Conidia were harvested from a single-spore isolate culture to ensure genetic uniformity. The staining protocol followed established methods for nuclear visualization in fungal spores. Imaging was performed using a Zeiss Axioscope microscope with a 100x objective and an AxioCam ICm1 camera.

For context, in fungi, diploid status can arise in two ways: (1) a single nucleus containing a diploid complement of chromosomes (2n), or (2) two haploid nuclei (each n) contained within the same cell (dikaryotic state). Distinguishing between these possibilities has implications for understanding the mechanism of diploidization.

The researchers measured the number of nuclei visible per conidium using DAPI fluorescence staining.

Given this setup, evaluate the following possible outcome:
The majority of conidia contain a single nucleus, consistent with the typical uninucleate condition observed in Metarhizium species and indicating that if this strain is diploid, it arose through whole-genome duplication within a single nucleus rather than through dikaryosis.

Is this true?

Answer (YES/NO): YES